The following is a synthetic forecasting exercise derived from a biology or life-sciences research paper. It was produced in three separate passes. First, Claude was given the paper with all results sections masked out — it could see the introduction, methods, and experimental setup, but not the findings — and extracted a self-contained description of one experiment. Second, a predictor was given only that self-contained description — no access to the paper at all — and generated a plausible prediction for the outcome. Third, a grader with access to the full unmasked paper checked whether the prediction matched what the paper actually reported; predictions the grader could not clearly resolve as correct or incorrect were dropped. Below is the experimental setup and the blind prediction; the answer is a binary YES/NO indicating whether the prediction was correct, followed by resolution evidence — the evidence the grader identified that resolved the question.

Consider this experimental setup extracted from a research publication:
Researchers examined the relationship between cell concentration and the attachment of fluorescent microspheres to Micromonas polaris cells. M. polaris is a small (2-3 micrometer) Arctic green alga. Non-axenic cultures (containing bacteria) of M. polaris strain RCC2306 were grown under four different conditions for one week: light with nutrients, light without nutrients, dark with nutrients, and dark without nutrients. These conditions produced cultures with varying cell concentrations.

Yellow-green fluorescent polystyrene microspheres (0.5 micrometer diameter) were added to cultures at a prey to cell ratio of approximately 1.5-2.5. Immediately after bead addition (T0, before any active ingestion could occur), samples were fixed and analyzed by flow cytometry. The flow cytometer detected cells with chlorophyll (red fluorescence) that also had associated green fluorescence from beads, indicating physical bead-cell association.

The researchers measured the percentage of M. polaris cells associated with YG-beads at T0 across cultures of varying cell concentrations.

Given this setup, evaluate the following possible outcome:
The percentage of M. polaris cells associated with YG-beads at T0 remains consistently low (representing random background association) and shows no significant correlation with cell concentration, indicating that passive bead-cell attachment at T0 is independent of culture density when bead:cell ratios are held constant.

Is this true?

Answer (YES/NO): NO